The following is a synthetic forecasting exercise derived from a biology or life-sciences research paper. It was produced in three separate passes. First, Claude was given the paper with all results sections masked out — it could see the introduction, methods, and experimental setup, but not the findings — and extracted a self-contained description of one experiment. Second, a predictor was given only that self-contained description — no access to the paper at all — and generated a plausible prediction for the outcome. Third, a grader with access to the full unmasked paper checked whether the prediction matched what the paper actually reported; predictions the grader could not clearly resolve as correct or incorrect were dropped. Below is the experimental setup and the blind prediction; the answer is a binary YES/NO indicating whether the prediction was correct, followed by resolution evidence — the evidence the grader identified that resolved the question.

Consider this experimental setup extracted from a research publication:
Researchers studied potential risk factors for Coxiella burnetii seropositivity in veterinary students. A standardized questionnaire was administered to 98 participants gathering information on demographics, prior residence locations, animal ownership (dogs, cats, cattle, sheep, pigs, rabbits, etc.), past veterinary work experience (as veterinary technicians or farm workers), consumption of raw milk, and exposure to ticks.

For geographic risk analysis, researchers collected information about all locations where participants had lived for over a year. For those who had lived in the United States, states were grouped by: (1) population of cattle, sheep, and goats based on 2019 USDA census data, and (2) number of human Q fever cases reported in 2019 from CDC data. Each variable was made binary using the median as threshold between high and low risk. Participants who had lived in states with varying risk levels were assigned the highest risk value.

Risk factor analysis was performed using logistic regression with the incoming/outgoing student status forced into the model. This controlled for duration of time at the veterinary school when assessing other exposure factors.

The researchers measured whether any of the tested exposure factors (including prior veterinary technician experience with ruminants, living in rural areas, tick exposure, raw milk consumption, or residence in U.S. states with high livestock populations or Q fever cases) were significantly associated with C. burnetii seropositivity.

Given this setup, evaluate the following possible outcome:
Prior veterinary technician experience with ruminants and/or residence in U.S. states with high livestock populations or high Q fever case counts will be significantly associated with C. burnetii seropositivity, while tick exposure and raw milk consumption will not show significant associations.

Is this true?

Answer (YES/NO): NO